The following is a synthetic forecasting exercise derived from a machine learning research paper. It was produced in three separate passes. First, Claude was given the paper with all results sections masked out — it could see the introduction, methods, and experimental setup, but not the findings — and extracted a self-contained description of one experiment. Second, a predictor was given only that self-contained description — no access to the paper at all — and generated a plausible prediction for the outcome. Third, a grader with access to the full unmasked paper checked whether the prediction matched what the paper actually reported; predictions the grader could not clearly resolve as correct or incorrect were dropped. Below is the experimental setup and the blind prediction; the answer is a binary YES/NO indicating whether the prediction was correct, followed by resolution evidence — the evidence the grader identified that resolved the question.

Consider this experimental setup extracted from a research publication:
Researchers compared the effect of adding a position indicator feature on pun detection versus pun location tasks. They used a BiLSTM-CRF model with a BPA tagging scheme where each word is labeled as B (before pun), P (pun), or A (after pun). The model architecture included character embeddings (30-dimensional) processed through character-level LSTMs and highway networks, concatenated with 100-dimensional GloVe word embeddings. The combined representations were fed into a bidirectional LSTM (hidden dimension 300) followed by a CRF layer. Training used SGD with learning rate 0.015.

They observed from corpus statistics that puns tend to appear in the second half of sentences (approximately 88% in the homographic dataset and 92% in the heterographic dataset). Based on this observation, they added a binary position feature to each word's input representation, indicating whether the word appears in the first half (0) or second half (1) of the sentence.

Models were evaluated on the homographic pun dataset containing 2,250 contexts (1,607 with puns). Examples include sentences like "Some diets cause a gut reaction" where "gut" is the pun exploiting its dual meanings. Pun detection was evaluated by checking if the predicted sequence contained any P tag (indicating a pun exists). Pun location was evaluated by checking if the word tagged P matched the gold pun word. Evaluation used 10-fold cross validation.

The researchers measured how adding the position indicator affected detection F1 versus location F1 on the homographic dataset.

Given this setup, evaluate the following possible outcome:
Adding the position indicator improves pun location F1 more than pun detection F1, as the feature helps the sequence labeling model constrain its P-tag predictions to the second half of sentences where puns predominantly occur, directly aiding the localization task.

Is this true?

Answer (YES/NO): YES